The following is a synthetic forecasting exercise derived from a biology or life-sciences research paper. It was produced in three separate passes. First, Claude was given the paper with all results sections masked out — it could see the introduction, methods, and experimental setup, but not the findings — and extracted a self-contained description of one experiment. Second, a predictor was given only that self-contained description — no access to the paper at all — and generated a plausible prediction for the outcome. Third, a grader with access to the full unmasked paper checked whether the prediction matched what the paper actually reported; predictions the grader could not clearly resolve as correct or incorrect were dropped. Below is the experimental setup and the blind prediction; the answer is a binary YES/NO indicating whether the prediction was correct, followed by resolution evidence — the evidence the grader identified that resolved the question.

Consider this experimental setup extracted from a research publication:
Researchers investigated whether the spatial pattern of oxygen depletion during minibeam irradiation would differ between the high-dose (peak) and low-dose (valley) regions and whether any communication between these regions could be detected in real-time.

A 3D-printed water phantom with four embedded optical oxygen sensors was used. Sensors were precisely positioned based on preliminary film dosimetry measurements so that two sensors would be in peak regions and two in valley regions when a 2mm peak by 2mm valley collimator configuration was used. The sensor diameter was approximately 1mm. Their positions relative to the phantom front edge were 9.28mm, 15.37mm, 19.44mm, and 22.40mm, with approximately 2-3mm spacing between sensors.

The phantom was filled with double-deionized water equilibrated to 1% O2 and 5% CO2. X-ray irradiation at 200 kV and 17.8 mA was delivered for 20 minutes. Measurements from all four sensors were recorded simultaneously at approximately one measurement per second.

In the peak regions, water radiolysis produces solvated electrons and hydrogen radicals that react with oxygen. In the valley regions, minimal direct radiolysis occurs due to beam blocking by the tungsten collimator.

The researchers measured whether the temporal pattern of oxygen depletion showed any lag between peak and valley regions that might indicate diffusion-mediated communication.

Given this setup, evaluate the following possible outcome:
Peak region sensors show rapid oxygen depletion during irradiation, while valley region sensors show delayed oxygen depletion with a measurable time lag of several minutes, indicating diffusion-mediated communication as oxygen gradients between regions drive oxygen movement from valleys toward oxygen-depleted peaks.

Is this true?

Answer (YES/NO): YES